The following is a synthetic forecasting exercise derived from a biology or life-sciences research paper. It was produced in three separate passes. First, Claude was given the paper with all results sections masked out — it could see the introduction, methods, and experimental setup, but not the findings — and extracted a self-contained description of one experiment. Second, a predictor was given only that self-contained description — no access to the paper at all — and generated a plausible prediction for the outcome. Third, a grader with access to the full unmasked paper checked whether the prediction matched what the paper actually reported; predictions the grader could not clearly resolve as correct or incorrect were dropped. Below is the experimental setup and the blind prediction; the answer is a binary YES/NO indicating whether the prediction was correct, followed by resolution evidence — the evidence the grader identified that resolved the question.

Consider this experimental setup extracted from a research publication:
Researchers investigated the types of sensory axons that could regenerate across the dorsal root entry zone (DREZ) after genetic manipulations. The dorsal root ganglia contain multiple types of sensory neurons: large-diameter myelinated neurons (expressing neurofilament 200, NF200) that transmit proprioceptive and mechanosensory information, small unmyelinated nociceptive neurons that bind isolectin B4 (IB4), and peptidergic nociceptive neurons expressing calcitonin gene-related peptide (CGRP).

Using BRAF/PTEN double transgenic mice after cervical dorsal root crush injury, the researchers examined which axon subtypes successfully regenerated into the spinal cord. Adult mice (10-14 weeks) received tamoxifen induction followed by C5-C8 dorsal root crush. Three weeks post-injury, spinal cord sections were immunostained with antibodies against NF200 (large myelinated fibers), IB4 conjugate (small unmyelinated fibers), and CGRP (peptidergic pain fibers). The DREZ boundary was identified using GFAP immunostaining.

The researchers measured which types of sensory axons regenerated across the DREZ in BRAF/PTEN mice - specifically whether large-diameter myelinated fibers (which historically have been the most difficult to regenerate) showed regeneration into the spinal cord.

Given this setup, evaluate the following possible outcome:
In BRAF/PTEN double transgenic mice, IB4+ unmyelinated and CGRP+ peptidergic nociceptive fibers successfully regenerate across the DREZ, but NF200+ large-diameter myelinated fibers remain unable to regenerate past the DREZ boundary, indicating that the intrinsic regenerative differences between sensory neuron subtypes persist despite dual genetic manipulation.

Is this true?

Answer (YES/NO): NO